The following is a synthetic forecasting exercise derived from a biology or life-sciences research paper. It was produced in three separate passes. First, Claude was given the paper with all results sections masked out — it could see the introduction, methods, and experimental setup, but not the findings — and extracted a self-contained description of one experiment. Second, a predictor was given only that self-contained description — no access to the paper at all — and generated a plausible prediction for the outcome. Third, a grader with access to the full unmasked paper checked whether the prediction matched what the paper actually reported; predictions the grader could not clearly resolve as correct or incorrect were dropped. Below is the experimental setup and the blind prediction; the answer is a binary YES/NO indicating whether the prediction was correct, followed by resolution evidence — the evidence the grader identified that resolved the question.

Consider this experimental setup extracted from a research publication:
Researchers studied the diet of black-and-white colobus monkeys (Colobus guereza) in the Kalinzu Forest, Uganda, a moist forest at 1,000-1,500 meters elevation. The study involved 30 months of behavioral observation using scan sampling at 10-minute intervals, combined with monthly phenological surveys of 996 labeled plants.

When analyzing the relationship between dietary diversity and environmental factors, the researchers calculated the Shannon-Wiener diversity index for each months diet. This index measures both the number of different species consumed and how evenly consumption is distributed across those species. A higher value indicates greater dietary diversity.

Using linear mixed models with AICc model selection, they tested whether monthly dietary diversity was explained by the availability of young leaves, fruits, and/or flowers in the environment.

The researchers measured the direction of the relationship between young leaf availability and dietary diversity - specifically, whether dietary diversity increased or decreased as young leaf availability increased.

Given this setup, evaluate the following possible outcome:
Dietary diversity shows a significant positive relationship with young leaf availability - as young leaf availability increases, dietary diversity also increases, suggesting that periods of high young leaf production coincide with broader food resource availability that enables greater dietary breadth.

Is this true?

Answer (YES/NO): NO